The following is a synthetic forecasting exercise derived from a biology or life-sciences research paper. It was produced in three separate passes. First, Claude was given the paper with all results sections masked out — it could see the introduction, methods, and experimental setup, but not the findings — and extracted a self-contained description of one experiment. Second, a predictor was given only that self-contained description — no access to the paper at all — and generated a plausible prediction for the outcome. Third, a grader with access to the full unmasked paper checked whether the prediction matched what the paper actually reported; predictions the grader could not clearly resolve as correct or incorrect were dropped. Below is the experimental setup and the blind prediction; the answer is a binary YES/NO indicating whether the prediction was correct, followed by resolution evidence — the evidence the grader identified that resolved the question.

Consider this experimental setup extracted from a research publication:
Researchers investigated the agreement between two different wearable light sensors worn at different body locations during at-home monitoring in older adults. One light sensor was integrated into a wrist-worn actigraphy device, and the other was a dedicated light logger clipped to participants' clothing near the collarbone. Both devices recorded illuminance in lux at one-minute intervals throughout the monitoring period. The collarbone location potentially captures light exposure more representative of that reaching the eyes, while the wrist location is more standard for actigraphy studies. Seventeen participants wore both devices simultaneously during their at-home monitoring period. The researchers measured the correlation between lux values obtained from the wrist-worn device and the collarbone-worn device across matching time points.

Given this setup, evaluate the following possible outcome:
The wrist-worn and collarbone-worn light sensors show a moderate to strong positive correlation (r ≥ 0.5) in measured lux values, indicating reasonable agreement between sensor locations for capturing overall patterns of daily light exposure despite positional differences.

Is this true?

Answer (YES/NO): NO